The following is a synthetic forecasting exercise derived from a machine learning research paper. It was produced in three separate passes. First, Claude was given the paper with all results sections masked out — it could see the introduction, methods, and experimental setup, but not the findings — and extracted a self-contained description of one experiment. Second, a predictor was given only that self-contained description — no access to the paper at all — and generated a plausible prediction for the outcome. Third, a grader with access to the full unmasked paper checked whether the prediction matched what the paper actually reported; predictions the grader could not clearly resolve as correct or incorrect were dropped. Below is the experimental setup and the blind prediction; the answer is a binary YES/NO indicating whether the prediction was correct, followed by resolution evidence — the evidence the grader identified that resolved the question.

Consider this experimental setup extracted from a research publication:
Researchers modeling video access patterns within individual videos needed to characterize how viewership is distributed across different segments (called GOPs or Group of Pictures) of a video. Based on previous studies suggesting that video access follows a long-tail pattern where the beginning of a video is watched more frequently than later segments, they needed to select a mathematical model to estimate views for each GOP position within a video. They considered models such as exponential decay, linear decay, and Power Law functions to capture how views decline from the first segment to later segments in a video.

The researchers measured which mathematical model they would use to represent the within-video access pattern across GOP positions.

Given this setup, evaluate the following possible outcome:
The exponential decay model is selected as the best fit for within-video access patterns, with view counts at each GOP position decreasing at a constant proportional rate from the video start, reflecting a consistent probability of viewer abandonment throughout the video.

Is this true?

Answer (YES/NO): NO